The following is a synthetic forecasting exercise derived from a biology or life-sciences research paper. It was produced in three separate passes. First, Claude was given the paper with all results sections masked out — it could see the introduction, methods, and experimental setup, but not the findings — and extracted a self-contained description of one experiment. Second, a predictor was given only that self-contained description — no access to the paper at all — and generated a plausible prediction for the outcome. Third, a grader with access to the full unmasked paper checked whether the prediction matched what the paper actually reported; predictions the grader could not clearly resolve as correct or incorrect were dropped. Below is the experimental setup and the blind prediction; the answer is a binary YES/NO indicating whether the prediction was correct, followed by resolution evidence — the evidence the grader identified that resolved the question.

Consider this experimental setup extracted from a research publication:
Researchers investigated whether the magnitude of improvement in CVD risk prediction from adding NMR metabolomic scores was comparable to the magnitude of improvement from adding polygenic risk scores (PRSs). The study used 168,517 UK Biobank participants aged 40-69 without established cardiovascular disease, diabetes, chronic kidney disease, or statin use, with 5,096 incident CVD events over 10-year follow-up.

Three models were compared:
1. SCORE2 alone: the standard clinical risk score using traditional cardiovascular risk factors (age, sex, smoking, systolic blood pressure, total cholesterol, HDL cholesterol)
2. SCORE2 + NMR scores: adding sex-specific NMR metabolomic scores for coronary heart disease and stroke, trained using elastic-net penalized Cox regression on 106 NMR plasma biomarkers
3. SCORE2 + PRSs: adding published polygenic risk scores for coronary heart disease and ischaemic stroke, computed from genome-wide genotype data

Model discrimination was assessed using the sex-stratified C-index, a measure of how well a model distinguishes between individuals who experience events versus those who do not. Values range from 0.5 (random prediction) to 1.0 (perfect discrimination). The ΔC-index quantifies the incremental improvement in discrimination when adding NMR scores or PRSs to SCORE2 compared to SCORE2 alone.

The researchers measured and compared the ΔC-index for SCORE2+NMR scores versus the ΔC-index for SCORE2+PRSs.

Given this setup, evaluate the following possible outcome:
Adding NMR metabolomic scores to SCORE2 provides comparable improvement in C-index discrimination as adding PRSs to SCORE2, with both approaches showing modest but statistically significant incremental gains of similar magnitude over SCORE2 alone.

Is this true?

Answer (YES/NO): YES